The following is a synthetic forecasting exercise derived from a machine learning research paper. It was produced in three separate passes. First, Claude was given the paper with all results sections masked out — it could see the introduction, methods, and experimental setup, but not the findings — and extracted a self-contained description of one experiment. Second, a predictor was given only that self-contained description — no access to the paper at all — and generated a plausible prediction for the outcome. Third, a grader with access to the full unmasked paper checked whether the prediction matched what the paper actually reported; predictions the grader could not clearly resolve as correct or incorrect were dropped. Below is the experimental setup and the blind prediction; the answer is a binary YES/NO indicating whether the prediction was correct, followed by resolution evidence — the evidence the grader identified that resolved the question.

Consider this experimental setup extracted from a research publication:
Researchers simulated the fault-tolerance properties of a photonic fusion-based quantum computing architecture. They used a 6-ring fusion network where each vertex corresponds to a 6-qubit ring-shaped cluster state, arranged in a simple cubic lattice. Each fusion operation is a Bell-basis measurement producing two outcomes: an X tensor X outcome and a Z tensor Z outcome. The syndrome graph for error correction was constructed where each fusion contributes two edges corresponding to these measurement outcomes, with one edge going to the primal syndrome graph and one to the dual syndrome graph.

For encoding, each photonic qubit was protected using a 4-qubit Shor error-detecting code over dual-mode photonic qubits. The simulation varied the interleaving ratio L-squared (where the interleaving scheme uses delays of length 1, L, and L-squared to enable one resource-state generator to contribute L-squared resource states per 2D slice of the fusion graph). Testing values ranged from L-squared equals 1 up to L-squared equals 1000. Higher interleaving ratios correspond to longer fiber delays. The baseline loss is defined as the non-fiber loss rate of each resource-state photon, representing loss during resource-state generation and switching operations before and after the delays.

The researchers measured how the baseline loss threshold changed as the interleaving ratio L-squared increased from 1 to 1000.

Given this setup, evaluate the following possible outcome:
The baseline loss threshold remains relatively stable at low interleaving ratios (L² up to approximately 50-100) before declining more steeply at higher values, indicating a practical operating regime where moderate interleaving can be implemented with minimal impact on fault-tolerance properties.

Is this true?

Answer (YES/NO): NO